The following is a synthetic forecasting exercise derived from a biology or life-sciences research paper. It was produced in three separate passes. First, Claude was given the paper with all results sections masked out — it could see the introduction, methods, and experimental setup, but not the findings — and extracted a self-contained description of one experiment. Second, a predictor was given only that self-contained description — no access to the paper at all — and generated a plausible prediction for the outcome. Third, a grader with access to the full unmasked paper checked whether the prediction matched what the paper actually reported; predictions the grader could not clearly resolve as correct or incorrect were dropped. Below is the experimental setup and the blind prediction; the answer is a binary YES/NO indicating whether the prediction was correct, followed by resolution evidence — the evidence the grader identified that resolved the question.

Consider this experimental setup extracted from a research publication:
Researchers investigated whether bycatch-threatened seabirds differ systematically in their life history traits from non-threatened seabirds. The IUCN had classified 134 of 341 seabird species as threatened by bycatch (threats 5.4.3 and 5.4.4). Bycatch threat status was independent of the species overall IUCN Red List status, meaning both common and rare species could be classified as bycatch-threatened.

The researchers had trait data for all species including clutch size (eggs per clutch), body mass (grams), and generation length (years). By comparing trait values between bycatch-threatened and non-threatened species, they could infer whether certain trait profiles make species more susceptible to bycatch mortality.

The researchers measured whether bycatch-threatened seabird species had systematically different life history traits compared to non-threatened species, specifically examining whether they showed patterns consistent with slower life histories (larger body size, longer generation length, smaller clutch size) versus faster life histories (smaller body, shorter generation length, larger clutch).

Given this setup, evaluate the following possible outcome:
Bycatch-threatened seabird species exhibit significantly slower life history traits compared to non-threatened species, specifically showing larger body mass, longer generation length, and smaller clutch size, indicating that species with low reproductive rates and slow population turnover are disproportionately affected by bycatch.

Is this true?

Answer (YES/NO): NO